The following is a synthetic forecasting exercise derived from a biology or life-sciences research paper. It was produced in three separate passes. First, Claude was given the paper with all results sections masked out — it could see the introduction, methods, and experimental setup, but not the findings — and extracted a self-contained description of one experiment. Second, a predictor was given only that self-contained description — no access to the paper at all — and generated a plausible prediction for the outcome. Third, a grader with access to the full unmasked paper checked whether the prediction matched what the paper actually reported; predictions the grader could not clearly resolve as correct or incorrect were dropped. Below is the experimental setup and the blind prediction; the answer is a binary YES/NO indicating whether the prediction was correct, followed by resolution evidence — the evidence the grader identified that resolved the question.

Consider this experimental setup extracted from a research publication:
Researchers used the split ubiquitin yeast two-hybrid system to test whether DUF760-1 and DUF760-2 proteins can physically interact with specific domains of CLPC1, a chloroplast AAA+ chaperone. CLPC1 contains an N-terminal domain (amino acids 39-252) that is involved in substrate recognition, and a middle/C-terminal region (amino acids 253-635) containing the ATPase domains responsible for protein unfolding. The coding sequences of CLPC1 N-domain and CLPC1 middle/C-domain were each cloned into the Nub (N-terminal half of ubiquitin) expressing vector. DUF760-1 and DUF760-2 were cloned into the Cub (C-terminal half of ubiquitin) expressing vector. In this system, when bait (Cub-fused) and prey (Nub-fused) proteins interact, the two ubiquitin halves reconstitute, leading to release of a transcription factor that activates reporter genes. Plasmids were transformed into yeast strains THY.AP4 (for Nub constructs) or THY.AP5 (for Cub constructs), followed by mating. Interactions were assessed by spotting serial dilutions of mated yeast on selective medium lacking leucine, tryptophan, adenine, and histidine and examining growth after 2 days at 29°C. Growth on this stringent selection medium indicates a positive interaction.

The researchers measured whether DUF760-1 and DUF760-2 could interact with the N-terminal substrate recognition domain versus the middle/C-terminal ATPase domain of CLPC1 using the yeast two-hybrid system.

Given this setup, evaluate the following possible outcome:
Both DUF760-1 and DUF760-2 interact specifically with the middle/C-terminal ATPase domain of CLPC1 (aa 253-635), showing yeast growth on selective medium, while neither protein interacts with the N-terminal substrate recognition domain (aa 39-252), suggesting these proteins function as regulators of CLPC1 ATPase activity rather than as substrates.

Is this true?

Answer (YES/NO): NO